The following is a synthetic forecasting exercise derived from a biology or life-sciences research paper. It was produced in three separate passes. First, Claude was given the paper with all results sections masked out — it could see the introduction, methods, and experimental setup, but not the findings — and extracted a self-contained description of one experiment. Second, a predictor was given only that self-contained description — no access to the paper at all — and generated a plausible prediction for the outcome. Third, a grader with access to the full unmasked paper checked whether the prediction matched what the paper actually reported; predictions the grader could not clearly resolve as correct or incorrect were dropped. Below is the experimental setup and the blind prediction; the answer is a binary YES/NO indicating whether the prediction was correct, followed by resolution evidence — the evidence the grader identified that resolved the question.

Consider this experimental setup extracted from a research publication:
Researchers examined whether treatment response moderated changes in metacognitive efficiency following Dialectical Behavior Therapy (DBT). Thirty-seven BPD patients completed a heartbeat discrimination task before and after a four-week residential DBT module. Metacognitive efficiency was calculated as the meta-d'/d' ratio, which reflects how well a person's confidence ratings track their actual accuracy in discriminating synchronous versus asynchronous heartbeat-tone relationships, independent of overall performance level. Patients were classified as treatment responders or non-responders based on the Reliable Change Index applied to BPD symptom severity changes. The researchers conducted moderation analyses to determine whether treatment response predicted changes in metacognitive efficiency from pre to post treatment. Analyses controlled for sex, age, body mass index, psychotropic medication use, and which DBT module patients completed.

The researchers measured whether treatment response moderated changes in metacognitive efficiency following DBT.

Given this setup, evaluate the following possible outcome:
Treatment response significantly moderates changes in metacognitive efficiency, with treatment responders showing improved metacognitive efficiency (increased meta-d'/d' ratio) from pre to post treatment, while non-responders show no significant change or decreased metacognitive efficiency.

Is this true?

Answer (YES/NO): NO